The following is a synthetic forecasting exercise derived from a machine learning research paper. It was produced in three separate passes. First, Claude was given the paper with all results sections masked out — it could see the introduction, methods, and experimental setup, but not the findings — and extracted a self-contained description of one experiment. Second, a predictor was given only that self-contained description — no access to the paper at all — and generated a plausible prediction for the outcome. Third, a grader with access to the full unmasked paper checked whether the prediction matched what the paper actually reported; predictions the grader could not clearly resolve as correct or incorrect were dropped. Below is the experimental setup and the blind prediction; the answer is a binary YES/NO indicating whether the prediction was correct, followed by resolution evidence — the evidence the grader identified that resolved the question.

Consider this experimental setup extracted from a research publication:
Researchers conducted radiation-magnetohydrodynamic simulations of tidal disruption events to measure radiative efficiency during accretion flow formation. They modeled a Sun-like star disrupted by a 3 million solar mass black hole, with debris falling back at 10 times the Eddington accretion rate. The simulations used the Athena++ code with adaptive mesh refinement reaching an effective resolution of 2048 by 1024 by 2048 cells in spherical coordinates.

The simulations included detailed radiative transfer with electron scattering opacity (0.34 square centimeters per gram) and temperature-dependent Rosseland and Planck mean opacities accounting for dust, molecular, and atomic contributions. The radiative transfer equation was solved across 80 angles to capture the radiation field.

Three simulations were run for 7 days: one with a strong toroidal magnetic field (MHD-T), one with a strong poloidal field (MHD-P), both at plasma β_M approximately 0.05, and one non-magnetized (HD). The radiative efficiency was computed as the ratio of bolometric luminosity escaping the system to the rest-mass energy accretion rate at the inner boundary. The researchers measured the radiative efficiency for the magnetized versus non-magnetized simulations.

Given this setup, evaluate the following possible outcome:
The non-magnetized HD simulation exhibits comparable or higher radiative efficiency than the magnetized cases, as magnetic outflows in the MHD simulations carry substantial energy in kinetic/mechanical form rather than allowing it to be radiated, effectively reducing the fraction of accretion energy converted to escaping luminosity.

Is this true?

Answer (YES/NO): NO